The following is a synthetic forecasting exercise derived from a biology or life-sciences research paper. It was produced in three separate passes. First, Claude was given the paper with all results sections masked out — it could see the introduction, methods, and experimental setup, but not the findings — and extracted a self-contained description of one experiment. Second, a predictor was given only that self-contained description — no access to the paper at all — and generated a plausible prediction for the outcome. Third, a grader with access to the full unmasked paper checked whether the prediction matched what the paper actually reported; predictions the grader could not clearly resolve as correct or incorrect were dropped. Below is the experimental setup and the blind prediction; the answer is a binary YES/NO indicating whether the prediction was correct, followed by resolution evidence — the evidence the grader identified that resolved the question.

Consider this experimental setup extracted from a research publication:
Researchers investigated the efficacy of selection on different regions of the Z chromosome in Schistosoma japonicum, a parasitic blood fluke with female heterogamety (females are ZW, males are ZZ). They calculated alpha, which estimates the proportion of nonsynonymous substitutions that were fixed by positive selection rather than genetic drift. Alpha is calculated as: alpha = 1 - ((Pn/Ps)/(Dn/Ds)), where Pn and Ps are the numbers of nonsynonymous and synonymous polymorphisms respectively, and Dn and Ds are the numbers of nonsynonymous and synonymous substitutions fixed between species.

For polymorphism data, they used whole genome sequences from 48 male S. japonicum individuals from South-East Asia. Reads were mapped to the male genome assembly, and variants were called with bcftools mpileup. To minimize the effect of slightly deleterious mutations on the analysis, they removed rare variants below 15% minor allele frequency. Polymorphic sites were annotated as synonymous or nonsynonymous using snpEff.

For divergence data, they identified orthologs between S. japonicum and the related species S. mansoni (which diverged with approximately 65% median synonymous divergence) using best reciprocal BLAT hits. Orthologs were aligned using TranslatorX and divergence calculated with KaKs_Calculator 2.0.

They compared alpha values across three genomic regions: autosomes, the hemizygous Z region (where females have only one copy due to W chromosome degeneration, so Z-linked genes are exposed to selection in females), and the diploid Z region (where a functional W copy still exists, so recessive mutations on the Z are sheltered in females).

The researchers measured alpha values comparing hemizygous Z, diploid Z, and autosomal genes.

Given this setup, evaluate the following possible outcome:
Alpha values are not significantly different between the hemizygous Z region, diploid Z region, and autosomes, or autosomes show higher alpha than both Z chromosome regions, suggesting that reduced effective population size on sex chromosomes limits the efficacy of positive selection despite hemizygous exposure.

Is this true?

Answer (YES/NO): YES